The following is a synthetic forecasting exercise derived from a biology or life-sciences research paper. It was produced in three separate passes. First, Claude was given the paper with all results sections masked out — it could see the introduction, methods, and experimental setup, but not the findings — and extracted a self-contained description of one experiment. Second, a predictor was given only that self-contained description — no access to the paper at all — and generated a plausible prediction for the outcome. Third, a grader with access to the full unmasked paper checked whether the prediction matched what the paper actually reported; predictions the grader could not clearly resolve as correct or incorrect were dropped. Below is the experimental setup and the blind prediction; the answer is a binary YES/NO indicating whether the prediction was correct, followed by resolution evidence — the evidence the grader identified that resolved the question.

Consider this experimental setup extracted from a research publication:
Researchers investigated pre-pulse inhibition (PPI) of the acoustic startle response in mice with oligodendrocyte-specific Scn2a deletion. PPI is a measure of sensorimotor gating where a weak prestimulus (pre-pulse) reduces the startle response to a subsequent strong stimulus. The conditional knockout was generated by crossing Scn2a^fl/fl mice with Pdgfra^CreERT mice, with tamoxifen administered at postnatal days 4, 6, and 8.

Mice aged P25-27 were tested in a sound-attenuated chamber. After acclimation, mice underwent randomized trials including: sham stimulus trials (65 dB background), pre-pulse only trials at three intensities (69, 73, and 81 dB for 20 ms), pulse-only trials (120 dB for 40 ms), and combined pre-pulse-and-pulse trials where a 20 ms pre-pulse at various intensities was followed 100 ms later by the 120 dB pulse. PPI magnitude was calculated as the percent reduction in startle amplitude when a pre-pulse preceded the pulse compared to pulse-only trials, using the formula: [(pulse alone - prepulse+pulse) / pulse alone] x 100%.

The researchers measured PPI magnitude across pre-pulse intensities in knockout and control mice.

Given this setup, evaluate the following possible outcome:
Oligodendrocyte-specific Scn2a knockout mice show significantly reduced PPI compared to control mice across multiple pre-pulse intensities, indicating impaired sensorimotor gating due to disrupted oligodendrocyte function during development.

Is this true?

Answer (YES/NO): NO